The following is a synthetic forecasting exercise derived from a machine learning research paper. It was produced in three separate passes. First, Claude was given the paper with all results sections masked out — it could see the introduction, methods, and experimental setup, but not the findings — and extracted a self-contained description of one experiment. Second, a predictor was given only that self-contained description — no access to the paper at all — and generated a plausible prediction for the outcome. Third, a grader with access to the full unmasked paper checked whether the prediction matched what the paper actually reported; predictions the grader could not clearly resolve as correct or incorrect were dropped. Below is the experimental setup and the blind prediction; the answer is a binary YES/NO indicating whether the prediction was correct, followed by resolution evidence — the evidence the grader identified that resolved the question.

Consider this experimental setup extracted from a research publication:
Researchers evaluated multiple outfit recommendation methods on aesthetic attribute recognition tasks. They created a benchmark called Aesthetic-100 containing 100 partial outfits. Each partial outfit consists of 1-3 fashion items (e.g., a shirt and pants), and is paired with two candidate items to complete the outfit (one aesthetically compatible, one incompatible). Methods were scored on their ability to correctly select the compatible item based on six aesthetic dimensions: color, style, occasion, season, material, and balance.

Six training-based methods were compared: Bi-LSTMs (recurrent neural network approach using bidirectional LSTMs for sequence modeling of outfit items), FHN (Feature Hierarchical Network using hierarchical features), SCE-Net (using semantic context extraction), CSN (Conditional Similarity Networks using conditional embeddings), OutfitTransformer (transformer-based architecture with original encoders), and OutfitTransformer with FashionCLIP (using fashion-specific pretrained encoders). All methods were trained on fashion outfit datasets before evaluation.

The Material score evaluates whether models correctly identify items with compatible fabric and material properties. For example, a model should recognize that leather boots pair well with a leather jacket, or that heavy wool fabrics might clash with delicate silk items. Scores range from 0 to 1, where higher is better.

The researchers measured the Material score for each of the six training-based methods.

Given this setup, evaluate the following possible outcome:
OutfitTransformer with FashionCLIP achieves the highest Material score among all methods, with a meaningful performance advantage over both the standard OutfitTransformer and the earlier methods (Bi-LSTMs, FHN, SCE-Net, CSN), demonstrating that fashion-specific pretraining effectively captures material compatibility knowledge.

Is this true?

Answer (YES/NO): NO